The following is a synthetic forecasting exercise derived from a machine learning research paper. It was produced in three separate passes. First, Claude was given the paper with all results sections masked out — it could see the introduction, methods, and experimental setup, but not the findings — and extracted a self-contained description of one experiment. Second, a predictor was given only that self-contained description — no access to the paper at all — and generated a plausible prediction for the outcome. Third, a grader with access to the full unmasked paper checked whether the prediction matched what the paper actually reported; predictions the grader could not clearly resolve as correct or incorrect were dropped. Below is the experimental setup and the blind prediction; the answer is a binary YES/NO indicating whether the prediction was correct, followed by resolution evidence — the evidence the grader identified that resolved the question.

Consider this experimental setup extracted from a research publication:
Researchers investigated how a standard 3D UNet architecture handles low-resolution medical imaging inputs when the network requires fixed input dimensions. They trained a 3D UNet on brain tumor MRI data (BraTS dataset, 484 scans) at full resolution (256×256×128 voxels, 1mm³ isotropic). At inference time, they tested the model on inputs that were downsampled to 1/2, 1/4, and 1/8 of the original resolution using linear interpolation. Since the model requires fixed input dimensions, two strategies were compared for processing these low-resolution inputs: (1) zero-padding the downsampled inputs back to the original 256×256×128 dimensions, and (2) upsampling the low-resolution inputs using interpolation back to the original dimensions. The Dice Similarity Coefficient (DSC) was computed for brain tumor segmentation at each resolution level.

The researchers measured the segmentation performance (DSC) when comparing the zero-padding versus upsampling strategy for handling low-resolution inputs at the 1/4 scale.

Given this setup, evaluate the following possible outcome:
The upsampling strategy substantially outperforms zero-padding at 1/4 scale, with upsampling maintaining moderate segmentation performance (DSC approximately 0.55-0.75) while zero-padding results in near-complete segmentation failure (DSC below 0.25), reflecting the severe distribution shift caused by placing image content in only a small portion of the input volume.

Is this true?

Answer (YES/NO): YES